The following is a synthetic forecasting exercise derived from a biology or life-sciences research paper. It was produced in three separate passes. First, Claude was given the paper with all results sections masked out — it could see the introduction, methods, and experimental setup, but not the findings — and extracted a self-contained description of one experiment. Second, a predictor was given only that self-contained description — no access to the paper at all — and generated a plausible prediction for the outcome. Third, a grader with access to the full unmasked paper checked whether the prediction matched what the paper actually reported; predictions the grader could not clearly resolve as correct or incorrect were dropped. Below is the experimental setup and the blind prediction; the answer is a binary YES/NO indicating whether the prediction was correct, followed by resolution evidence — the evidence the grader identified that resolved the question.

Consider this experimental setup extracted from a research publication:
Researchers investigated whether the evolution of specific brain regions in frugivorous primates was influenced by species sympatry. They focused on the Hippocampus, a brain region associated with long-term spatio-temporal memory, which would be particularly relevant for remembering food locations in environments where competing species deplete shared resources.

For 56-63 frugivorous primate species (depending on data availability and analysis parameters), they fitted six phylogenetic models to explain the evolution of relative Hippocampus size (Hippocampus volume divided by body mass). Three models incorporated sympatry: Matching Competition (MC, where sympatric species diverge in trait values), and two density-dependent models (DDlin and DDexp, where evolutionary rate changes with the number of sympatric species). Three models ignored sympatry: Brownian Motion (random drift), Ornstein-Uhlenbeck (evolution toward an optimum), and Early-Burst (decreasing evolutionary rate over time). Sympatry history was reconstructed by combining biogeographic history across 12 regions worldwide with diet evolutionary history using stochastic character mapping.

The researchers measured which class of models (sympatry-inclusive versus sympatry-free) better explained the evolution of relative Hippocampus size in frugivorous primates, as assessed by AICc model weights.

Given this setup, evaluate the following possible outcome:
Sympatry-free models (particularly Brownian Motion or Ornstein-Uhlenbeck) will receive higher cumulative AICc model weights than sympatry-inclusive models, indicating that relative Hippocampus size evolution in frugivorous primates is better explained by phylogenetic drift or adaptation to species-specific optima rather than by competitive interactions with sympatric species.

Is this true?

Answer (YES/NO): NO